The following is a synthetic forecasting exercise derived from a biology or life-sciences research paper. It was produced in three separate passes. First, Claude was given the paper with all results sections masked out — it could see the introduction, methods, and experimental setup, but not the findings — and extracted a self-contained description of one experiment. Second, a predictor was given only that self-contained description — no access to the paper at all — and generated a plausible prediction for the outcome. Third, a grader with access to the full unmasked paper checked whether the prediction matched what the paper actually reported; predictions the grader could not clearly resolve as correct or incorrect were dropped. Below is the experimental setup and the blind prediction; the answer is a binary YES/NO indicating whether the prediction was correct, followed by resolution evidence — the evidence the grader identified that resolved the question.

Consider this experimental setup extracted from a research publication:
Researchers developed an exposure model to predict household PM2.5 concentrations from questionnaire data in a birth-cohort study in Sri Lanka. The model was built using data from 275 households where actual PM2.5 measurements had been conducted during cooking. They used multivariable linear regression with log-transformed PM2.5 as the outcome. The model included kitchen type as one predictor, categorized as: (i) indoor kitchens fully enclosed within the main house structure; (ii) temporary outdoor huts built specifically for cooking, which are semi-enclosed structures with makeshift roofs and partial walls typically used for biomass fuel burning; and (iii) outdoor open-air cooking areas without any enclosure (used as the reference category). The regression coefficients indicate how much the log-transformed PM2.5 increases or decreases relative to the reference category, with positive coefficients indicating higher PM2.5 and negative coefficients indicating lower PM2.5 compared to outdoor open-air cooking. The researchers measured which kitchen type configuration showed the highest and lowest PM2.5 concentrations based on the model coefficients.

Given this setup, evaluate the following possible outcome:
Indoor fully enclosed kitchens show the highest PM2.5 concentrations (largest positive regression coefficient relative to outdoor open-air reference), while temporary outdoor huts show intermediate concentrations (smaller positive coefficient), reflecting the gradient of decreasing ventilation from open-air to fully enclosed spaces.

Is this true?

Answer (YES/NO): NO